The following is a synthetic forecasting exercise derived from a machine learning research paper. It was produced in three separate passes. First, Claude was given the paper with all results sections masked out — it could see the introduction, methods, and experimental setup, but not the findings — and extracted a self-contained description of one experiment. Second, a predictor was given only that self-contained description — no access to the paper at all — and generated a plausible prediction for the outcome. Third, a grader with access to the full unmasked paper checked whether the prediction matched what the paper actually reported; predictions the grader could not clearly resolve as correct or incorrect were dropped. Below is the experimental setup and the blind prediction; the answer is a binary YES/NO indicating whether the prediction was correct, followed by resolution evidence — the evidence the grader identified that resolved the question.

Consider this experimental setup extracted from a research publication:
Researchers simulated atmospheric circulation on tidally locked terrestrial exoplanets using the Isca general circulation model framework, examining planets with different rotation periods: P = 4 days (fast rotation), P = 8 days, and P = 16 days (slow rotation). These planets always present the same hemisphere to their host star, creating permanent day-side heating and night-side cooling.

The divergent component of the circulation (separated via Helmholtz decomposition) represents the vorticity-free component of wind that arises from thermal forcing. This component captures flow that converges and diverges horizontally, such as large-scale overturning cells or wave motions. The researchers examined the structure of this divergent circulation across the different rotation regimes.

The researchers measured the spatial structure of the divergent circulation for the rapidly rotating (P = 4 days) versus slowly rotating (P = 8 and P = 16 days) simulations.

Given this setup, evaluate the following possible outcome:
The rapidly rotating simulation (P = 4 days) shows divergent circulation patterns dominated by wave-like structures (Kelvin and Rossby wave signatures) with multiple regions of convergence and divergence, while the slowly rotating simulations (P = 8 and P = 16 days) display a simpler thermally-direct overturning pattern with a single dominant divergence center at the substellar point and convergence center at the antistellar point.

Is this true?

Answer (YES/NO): NO